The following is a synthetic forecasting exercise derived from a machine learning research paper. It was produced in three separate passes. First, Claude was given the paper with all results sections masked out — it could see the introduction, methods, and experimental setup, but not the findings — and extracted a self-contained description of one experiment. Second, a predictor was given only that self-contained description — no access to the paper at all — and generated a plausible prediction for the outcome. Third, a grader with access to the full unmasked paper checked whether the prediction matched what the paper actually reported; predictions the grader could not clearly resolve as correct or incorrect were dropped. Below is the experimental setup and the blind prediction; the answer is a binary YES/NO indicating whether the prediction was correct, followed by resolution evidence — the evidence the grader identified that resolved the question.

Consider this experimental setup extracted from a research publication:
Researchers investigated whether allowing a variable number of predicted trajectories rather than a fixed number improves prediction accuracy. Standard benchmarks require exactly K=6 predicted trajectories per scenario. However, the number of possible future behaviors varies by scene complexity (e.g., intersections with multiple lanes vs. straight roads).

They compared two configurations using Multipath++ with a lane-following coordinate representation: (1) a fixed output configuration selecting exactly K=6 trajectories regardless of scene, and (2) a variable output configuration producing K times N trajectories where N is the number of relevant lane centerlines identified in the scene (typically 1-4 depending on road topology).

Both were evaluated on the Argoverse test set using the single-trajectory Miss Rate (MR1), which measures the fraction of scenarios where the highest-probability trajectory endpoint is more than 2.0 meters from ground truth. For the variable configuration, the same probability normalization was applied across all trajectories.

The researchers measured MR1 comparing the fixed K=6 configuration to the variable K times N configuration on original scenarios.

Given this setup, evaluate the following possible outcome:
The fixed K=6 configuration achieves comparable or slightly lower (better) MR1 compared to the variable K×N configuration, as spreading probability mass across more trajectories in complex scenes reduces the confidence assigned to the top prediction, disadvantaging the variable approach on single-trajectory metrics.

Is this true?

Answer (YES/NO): YES